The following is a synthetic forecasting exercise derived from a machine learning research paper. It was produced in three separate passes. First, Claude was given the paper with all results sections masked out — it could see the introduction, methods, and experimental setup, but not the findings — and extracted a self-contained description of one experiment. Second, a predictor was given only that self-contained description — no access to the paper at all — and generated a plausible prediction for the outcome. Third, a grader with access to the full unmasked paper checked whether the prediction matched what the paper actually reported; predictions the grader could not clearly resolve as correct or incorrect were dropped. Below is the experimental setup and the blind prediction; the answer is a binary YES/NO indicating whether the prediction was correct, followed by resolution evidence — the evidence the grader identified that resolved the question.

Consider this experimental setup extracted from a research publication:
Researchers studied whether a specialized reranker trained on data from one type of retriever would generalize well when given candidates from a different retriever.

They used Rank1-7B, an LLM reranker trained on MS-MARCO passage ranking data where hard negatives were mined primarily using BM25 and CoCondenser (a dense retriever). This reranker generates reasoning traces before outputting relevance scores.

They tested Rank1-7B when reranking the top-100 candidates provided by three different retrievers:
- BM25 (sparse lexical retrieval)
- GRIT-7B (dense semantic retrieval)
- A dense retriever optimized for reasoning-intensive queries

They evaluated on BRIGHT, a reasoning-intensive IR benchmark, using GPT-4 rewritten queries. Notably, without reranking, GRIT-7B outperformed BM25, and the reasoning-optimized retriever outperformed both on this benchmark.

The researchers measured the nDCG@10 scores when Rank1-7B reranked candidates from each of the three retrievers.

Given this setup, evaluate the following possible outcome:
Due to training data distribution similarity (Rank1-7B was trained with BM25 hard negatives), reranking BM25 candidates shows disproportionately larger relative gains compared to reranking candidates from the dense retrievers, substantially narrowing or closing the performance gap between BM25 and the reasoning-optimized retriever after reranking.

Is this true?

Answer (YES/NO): YES